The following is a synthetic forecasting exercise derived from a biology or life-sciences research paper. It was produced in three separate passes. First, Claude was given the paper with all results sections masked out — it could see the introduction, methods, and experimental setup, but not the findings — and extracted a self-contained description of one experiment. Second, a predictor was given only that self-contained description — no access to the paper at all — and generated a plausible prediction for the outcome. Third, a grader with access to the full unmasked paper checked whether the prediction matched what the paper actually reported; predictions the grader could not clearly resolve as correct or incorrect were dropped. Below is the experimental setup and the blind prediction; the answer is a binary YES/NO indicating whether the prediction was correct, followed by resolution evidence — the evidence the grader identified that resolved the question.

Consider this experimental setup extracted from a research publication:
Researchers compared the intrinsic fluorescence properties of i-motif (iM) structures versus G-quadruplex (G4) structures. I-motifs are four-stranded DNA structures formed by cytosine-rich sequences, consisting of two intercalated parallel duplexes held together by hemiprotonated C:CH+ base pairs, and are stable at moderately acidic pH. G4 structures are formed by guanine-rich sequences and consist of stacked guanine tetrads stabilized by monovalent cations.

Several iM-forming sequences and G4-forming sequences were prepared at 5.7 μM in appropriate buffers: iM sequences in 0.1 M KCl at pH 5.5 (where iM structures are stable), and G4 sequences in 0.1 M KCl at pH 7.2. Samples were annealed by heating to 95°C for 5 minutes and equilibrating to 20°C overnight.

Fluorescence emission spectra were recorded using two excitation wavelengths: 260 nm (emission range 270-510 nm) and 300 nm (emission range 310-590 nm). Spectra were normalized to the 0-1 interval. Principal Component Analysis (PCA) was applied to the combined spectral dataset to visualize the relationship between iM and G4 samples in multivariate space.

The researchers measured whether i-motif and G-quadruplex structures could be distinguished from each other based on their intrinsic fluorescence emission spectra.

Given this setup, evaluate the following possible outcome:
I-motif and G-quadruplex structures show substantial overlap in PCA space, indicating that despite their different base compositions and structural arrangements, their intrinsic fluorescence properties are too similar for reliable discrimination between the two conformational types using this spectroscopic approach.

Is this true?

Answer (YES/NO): NO